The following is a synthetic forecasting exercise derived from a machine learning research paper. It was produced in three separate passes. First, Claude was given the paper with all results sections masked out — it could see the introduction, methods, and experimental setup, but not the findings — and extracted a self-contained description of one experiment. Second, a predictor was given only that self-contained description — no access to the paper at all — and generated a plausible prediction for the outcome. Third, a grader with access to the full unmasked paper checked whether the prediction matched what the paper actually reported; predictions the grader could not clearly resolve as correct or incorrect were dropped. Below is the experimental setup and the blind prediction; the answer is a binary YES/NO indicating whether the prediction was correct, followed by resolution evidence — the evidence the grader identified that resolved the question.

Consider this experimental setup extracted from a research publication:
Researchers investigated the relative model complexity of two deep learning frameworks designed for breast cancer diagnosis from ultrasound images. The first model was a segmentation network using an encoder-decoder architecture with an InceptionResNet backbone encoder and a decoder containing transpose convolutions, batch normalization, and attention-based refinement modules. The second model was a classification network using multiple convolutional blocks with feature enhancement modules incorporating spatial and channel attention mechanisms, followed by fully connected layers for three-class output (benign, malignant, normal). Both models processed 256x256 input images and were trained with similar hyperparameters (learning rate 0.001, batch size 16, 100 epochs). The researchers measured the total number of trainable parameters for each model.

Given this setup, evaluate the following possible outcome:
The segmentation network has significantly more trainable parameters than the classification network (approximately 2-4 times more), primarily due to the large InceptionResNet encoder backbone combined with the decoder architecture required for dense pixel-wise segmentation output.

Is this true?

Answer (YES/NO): NO